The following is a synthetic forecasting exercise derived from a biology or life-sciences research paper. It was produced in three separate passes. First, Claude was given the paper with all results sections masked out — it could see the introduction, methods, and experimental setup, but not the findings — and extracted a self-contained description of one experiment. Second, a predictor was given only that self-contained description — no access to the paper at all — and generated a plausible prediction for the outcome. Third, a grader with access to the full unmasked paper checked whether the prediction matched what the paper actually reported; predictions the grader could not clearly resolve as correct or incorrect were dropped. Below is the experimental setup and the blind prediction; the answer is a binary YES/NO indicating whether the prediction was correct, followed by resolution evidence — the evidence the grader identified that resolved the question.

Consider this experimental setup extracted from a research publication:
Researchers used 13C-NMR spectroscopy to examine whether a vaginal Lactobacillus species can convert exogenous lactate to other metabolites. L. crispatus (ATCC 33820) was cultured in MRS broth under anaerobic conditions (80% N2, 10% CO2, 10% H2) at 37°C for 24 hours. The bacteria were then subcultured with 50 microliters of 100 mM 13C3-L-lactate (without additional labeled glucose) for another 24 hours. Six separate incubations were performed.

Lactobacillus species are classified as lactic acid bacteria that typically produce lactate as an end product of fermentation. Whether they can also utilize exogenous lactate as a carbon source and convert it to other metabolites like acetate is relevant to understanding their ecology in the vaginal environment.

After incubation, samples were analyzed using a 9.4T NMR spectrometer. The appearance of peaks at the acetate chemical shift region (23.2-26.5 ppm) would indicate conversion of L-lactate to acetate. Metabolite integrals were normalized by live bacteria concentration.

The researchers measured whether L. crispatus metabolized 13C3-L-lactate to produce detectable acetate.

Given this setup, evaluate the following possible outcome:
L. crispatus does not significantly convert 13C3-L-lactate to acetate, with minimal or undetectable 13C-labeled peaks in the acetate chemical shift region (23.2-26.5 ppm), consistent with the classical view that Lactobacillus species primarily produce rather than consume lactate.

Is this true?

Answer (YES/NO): NO